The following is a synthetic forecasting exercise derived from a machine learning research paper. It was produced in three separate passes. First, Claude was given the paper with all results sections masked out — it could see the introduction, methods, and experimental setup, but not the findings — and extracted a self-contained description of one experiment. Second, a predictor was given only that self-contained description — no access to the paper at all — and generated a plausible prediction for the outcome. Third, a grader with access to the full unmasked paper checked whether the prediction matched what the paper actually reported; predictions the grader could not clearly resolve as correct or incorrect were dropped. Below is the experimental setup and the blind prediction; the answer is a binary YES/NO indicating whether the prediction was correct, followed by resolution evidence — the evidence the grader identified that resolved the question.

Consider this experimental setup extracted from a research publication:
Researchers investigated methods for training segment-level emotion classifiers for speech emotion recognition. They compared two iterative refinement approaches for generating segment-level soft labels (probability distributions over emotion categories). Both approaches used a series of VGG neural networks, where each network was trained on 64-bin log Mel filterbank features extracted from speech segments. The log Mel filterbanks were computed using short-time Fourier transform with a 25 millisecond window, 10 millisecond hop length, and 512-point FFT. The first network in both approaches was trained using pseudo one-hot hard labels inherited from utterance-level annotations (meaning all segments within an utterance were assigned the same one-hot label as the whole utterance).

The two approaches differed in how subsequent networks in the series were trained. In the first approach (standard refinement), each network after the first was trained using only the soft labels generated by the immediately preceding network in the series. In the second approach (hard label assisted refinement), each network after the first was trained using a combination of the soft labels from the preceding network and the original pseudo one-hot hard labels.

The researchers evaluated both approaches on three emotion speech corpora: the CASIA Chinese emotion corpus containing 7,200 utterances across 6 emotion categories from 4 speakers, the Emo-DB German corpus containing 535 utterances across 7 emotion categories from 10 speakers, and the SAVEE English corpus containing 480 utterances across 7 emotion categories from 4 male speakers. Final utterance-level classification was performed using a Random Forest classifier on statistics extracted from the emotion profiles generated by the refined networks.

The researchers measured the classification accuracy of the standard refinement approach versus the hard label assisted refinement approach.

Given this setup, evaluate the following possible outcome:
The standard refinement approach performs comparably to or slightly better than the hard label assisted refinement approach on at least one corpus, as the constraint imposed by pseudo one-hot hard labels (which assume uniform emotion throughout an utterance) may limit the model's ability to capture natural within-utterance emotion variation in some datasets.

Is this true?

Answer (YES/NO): NO